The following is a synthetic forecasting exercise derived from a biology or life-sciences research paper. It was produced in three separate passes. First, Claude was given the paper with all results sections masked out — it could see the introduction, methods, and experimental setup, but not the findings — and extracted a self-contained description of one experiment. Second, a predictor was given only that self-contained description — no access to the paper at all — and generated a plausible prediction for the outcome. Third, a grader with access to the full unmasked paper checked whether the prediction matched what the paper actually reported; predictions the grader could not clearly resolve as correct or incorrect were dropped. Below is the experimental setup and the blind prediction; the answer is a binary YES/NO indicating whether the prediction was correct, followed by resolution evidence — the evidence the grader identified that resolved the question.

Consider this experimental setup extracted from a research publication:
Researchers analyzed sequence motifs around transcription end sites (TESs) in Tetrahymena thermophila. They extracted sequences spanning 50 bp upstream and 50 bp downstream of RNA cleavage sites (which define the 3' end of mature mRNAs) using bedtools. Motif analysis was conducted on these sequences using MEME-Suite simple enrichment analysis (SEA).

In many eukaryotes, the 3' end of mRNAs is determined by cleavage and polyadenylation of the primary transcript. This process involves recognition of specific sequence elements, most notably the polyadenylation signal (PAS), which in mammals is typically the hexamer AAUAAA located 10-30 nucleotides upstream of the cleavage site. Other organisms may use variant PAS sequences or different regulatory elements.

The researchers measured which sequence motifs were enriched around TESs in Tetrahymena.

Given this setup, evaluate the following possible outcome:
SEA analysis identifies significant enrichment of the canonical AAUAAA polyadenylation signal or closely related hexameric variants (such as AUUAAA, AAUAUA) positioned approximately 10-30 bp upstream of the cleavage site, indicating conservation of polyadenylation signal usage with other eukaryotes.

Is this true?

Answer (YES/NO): NO